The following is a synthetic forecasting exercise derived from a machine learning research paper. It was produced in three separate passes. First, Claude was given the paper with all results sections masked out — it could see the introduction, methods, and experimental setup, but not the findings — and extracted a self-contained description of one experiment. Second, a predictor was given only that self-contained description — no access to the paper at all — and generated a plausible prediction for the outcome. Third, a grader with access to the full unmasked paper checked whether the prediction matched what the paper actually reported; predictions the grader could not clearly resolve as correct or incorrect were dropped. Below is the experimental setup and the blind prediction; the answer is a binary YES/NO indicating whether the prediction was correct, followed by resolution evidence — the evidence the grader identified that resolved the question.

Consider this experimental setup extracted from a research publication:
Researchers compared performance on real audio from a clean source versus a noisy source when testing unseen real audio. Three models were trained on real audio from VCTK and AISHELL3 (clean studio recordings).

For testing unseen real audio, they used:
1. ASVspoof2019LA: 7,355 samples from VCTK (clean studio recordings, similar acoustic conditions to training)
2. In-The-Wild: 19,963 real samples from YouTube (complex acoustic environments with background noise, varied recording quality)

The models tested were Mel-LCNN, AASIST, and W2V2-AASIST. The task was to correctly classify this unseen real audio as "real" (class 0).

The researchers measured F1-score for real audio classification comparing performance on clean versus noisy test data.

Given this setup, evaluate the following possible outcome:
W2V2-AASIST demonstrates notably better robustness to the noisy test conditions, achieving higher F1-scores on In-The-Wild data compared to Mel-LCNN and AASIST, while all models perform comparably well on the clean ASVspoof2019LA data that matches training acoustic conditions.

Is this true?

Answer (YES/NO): NO